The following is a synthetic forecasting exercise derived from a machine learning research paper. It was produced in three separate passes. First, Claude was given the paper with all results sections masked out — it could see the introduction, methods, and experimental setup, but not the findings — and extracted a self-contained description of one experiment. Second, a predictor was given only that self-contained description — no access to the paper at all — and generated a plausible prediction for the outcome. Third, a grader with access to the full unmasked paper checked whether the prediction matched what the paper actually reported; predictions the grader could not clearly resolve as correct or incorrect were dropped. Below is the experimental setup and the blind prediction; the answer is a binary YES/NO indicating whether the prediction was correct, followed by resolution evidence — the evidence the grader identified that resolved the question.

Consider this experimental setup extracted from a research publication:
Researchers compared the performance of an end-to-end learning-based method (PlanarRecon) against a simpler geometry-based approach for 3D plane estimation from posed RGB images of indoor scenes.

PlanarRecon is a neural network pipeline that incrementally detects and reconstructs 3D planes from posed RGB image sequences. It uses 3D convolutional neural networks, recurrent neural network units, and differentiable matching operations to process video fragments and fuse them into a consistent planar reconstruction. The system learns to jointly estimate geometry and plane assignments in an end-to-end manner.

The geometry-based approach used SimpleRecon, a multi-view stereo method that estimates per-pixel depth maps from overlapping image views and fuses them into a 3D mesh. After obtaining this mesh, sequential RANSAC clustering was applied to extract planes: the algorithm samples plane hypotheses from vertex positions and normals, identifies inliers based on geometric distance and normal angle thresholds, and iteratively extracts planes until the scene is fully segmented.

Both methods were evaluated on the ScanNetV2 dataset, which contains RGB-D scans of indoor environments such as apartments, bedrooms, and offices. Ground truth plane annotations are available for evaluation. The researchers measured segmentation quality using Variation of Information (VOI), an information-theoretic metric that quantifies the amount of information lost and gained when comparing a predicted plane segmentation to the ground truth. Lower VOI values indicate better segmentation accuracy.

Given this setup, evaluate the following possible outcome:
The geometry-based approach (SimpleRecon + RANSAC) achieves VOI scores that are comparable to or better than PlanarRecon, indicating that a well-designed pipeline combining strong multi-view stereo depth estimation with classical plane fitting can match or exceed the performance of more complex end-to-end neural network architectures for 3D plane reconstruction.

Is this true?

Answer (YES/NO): YES